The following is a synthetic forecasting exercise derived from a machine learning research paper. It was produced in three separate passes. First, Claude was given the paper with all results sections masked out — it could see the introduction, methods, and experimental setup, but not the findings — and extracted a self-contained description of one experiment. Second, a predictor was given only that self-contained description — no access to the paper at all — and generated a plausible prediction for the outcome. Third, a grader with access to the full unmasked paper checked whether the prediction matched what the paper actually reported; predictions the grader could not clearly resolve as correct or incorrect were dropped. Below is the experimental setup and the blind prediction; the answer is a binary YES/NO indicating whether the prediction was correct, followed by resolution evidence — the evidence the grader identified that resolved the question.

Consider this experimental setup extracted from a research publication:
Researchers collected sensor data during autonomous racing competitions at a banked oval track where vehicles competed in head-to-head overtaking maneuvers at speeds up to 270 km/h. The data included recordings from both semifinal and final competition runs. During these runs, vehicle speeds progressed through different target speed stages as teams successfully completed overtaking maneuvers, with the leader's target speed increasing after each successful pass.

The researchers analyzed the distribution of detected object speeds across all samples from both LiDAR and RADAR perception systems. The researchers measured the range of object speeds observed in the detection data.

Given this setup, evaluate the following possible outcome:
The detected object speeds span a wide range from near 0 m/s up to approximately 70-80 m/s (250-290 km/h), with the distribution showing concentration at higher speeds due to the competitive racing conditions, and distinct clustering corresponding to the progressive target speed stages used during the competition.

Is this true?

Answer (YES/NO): NO